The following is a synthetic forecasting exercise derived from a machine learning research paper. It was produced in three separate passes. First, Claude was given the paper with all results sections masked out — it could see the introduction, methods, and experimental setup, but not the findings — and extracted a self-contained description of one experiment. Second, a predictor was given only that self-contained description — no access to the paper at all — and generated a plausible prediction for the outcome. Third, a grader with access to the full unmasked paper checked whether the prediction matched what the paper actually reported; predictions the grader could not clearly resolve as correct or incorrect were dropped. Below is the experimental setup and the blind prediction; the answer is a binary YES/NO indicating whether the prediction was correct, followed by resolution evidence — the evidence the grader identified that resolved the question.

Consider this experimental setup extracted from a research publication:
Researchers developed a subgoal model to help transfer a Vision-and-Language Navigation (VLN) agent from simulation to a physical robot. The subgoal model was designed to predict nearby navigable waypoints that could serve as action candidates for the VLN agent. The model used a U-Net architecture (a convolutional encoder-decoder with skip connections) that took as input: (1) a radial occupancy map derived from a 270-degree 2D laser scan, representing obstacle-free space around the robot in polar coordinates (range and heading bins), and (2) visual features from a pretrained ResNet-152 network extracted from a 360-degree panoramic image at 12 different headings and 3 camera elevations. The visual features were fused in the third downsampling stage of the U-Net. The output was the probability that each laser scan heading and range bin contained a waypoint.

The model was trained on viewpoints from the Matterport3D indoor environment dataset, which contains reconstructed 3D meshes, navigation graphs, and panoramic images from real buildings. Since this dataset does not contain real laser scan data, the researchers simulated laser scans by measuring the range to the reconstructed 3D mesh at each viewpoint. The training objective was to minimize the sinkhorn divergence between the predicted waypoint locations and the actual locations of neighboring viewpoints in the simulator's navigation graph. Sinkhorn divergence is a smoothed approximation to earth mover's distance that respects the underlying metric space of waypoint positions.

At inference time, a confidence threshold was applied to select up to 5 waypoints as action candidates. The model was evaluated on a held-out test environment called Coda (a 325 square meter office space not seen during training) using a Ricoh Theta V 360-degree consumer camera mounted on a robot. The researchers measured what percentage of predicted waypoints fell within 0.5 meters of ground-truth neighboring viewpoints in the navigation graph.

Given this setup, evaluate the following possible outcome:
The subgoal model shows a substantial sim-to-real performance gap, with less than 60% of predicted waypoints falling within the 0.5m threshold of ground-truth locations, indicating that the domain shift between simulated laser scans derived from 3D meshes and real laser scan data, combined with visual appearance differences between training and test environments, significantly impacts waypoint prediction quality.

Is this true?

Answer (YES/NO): YES